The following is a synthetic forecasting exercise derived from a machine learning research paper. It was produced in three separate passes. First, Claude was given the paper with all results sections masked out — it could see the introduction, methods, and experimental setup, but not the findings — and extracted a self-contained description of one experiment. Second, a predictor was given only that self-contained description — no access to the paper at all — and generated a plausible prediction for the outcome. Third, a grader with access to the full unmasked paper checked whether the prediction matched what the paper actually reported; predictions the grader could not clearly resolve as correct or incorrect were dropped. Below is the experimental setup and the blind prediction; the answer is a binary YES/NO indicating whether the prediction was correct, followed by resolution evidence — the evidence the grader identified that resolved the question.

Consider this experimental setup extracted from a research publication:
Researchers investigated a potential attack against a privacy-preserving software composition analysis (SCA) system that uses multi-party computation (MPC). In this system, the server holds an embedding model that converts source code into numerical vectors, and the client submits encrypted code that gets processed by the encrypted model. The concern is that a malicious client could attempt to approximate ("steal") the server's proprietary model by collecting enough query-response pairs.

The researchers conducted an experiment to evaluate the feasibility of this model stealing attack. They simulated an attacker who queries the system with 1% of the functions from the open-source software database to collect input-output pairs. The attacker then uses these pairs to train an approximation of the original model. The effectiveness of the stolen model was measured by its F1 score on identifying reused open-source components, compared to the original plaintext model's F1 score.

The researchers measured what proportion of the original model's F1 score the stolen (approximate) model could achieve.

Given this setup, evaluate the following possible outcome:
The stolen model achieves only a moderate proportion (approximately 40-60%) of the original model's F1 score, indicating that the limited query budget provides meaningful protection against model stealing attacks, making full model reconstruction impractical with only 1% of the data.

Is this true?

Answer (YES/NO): YES